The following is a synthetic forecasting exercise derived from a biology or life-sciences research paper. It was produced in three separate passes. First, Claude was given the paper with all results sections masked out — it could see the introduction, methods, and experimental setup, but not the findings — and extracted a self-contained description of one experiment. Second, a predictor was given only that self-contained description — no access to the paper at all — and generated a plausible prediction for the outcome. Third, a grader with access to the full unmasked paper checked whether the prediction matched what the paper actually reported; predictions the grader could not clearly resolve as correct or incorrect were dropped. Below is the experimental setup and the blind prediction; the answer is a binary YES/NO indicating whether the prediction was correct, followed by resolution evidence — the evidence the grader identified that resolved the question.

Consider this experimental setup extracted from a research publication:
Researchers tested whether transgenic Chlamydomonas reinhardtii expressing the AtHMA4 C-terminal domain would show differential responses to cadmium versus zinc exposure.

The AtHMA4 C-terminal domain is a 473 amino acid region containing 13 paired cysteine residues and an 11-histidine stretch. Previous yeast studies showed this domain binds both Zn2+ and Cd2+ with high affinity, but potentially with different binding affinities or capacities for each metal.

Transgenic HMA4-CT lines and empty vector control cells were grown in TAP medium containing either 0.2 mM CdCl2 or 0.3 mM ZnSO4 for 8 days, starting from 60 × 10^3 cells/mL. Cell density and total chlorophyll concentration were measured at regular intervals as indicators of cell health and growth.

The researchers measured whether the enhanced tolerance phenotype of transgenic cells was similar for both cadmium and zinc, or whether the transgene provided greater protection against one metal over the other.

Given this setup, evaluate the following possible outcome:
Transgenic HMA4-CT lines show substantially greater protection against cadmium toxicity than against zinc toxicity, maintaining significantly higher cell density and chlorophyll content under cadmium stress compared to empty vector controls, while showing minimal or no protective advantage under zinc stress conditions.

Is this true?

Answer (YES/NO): NO